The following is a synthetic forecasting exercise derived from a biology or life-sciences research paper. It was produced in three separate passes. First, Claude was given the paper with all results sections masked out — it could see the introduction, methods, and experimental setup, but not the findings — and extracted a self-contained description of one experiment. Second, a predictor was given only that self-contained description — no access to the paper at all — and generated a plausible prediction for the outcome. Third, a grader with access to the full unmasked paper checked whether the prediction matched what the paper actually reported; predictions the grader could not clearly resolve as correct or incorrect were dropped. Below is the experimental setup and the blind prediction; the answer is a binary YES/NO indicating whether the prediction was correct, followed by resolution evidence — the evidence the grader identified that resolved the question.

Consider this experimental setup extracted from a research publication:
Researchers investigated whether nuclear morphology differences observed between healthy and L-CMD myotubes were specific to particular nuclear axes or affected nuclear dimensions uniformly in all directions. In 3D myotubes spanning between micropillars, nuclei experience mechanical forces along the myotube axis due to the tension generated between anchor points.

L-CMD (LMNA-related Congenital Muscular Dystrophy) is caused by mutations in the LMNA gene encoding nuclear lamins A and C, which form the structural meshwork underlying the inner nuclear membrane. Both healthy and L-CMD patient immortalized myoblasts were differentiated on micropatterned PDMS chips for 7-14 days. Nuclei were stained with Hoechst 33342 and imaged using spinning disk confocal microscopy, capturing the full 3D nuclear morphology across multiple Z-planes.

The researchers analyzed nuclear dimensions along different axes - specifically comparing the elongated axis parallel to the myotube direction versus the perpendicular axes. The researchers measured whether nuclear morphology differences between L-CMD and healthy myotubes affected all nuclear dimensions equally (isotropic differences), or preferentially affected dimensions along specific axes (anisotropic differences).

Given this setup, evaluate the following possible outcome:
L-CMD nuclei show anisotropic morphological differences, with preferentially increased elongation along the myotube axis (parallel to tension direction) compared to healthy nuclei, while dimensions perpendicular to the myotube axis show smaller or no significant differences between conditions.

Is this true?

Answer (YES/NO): NO